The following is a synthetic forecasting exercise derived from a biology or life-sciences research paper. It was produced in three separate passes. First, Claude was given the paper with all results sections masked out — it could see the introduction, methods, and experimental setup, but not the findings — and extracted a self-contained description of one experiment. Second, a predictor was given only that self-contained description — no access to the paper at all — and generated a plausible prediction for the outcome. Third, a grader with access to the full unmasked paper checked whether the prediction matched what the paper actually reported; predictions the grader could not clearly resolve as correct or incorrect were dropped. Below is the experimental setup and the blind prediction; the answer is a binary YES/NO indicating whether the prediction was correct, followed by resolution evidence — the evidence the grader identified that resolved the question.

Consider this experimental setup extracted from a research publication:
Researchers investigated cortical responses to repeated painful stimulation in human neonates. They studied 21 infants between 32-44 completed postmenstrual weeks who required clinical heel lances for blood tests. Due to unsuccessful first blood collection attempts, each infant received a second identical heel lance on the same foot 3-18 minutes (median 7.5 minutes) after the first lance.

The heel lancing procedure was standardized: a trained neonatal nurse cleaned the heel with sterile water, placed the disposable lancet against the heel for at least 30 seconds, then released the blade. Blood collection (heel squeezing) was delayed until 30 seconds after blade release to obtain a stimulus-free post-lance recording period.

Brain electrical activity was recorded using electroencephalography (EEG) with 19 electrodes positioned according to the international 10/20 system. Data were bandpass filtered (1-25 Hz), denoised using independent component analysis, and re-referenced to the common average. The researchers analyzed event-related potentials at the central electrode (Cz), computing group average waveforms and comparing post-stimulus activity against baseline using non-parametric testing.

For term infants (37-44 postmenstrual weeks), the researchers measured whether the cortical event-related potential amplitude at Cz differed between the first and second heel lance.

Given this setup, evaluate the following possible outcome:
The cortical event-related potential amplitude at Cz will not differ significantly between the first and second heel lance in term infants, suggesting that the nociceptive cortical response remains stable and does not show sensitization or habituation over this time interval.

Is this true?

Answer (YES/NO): NO